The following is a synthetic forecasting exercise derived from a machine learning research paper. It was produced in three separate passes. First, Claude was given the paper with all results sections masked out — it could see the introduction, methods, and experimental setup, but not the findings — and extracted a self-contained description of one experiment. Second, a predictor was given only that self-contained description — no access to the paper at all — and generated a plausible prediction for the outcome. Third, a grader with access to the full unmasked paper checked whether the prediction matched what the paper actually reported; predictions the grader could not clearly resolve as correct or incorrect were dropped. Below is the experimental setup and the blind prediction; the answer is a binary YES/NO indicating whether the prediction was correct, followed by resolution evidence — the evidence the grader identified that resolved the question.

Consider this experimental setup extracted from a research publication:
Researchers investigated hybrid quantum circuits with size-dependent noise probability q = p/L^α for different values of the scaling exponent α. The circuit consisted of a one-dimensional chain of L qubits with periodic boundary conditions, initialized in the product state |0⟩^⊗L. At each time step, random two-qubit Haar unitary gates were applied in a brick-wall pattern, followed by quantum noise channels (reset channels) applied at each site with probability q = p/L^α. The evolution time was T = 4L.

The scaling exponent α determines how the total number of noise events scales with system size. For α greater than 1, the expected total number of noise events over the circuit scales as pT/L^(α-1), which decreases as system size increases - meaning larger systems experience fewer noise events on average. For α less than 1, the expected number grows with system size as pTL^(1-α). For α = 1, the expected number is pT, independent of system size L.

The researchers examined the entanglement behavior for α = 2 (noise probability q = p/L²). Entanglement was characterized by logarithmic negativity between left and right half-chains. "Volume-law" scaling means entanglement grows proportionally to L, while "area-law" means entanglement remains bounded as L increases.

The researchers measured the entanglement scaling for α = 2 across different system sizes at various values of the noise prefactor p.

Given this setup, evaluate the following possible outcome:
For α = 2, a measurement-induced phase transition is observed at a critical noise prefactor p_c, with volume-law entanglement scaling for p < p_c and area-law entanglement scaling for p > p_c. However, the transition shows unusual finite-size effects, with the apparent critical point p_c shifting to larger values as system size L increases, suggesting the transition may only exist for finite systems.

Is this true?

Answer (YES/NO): NO